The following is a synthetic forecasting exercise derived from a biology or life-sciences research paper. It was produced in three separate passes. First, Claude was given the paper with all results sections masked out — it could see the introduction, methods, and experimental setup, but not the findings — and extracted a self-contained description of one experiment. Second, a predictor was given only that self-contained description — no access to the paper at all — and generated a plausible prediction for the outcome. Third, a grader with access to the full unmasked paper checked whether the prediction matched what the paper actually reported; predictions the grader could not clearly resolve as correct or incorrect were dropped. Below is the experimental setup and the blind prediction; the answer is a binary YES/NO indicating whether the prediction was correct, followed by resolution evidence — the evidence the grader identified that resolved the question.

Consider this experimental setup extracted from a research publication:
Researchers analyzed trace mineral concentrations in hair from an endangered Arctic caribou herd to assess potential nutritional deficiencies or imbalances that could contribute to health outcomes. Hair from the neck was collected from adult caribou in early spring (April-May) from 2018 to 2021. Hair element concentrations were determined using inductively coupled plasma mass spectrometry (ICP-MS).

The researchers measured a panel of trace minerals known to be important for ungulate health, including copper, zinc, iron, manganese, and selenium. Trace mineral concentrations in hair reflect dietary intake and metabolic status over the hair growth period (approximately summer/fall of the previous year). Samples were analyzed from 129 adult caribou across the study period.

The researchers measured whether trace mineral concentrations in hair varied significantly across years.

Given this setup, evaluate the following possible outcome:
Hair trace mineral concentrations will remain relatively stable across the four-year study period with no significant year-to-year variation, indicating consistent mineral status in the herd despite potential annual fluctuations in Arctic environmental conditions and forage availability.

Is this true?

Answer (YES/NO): NO